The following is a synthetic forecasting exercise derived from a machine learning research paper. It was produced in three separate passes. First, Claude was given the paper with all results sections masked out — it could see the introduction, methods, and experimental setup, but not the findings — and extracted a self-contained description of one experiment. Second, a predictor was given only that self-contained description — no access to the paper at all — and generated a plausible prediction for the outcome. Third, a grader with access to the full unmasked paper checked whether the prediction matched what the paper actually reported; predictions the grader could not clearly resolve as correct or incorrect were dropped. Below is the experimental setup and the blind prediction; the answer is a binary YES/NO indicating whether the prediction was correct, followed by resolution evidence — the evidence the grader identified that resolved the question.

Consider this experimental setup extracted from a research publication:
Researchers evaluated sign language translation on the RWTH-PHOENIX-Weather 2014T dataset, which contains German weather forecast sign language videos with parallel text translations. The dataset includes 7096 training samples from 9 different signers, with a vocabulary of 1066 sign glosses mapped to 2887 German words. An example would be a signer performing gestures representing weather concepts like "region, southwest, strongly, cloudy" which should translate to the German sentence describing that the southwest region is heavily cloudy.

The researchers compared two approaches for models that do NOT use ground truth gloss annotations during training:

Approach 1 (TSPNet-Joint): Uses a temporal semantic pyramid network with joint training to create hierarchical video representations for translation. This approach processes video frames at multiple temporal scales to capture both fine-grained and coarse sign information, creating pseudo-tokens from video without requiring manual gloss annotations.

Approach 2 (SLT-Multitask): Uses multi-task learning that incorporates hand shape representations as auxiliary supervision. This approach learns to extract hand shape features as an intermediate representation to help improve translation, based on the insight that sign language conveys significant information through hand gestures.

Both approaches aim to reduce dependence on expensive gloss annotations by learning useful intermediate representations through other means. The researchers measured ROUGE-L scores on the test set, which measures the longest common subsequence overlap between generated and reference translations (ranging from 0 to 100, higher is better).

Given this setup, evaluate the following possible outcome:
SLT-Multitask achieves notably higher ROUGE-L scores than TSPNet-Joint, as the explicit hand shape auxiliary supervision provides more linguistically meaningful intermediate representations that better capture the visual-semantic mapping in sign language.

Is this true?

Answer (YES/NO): YES